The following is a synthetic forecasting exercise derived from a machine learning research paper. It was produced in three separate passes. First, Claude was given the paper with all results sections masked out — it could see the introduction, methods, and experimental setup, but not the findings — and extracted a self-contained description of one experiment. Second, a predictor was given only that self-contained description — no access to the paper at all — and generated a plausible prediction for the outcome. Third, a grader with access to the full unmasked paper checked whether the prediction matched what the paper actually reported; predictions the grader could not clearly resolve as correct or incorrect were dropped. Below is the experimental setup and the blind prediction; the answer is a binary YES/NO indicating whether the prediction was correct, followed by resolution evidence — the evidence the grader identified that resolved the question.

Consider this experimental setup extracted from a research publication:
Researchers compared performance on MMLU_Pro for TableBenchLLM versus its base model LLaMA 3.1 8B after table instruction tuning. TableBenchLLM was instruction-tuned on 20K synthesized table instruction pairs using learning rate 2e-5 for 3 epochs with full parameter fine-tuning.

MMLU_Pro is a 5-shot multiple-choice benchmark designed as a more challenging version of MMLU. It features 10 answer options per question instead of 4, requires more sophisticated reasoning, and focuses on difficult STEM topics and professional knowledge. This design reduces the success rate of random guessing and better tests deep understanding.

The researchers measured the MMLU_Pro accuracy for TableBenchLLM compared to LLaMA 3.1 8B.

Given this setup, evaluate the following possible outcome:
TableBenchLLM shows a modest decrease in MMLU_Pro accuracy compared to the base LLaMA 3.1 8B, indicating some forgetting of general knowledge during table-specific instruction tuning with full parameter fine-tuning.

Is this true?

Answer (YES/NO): NO